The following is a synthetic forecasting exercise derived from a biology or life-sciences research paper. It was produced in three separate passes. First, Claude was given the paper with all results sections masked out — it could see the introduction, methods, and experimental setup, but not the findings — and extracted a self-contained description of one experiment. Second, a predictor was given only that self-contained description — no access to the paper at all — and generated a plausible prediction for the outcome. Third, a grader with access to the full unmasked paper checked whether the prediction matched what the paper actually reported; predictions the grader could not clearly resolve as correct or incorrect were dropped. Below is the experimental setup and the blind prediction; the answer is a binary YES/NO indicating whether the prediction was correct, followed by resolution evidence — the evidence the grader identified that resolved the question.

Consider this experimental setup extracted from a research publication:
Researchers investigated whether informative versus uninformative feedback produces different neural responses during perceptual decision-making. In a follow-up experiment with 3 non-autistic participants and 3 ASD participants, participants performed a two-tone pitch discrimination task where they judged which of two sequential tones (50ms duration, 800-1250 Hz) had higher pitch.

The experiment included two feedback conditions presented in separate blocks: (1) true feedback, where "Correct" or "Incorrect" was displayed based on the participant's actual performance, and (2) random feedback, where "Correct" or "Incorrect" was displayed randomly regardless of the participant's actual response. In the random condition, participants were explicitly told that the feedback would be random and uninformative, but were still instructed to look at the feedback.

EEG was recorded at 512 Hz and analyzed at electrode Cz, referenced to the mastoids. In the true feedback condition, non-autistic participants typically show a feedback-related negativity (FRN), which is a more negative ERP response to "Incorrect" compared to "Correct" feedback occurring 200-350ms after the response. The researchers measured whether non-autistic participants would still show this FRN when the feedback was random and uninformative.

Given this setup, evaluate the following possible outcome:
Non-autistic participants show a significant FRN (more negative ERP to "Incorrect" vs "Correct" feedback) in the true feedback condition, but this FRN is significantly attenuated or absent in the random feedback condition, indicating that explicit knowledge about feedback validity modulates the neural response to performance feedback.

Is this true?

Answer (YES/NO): YES